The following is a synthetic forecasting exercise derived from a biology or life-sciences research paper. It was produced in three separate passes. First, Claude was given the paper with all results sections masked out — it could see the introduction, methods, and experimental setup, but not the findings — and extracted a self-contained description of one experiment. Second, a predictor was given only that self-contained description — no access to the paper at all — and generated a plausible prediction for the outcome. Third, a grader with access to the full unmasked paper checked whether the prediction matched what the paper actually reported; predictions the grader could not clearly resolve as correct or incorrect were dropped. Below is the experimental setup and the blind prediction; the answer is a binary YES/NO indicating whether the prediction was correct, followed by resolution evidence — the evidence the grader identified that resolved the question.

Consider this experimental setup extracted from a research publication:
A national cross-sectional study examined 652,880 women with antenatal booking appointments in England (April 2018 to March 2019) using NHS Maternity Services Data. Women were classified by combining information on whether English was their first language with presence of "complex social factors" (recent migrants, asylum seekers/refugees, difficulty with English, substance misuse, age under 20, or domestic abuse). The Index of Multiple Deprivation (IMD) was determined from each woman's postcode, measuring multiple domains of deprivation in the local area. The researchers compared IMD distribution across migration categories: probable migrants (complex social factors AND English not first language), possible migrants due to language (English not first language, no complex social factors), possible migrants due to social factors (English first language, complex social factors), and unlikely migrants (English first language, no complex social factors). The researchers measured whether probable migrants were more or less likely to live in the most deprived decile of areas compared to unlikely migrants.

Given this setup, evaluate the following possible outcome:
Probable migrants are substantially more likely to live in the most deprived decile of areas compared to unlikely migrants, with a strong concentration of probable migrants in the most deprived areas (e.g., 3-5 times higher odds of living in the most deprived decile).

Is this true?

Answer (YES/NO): YES